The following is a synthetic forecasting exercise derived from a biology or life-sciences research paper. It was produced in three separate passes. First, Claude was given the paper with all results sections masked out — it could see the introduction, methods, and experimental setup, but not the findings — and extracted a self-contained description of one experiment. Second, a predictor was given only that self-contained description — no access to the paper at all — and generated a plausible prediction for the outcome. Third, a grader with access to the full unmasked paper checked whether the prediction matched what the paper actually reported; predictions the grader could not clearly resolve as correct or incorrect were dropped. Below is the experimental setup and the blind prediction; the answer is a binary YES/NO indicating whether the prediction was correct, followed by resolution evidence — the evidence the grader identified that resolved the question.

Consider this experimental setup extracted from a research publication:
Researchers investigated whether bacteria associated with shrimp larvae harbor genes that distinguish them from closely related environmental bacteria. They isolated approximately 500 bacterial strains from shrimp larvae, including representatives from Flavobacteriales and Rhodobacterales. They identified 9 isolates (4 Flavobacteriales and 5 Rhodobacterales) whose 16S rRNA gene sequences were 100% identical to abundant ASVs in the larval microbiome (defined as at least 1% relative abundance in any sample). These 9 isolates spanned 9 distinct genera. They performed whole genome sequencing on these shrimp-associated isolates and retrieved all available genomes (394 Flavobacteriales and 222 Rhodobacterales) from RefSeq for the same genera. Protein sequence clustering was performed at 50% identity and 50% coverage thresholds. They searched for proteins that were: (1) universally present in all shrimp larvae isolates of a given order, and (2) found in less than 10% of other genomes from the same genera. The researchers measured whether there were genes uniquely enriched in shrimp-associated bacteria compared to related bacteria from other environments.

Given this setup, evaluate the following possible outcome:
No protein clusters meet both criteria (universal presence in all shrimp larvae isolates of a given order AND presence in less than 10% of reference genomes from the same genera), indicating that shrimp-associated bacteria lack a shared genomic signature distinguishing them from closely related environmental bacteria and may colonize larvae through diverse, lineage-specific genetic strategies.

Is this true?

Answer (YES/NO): NO